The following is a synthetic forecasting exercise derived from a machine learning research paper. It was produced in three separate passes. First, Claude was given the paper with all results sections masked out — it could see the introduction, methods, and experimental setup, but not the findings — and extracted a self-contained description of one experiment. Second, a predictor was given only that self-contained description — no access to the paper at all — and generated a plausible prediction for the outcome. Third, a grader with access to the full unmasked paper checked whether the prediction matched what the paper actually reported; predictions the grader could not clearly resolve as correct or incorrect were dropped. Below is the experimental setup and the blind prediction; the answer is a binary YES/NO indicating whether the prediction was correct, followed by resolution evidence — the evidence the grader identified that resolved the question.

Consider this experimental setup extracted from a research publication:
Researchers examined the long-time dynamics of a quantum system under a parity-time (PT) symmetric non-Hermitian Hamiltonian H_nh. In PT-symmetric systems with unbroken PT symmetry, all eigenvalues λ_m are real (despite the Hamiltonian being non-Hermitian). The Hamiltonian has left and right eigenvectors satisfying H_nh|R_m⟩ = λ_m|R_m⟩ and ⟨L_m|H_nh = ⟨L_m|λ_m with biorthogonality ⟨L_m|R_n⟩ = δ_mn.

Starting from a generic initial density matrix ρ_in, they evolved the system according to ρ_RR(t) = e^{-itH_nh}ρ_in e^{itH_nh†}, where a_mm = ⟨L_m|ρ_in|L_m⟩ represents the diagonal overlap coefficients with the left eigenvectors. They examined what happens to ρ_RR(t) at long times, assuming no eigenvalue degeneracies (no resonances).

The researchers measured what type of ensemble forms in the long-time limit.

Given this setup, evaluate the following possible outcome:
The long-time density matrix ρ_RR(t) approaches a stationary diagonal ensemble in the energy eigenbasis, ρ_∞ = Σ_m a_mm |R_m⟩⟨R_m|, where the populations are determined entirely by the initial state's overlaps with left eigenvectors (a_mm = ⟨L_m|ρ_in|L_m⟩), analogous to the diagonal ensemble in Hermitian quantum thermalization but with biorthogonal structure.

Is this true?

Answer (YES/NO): YES